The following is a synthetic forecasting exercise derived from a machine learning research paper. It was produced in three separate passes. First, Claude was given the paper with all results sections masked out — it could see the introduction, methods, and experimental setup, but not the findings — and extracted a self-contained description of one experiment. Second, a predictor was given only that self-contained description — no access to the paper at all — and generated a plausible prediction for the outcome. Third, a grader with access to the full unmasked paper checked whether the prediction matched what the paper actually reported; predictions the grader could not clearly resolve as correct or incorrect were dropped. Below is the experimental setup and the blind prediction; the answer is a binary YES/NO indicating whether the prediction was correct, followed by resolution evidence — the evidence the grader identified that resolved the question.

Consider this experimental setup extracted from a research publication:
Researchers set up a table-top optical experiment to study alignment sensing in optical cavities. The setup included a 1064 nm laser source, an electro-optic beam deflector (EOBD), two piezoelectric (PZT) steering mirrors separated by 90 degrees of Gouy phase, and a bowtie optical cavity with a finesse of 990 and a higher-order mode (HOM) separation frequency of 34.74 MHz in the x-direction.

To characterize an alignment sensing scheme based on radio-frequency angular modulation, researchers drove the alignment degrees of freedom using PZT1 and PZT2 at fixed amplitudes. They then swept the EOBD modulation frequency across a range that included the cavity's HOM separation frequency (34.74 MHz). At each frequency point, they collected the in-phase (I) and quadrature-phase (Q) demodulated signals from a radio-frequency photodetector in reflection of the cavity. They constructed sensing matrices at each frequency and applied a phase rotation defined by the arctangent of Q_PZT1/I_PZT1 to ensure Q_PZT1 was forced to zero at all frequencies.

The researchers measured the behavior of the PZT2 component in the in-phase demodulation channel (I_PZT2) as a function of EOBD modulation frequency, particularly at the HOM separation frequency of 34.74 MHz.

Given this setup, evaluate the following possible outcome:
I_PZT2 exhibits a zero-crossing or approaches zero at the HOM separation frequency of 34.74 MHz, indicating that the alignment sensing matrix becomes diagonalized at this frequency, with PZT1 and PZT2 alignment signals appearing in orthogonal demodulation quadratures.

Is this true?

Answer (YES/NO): YES